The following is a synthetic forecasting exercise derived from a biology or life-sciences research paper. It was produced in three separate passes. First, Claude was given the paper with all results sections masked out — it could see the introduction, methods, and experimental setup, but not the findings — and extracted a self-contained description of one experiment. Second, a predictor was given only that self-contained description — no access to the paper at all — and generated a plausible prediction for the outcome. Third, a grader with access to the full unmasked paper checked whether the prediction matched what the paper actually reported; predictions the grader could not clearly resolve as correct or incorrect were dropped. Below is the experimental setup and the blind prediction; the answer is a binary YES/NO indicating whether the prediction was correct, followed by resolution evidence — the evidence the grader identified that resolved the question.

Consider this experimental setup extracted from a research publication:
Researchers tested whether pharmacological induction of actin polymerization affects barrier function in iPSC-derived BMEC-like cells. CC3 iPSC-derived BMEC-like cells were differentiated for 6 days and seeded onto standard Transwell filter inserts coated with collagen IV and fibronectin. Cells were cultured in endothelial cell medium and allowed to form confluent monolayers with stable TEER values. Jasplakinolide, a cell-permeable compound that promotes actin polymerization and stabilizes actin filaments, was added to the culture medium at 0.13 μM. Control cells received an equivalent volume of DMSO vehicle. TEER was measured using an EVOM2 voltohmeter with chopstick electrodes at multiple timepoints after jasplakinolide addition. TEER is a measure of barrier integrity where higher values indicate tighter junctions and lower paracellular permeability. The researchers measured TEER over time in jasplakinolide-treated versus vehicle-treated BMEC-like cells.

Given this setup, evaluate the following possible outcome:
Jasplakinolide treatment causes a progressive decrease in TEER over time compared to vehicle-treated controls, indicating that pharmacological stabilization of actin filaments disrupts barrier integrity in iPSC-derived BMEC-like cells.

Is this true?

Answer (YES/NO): YES